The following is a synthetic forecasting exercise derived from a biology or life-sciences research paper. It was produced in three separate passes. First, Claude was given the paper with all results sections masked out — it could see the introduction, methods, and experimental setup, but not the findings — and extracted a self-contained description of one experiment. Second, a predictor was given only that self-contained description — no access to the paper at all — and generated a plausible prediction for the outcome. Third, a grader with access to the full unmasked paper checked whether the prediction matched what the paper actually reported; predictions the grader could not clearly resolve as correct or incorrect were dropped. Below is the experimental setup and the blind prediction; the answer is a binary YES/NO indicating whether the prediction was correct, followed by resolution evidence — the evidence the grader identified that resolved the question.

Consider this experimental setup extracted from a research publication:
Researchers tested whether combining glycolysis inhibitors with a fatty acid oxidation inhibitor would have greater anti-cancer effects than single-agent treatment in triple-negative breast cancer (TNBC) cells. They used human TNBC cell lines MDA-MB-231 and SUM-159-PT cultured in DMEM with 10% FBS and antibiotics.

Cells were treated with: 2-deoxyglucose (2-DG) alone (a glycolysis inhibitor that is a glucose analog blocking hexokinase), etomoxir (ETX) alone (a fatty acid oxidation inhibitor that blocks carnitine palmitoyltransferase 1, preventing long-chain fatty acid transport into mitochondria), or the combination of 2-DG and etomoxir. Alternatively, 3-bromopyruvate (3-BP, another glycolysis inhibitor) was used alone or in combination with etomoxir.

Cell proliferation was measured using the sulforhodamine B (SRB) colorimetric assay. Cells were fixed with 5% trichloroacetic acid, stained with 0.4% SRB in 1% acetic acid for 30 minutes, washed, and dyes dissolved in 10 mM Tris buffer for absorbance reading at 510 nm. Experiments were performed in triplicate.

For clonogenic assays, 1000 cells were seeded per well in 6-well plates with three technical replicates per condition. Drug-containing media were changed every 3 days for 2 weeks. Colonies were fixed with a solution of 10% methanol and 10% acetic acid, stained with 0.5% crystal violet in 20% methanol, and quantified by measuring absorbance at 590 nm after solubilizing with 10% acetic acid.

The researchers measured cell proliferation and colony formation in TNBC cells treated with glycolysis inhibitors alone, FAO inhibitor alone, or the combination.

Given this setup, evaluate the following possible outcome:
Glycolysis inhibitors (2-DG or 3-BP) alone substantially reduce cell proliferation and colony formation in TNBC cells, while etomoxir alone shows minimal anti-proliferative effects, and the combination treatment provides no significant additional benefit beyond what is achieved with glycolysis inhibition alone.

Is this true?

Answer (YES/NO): NO